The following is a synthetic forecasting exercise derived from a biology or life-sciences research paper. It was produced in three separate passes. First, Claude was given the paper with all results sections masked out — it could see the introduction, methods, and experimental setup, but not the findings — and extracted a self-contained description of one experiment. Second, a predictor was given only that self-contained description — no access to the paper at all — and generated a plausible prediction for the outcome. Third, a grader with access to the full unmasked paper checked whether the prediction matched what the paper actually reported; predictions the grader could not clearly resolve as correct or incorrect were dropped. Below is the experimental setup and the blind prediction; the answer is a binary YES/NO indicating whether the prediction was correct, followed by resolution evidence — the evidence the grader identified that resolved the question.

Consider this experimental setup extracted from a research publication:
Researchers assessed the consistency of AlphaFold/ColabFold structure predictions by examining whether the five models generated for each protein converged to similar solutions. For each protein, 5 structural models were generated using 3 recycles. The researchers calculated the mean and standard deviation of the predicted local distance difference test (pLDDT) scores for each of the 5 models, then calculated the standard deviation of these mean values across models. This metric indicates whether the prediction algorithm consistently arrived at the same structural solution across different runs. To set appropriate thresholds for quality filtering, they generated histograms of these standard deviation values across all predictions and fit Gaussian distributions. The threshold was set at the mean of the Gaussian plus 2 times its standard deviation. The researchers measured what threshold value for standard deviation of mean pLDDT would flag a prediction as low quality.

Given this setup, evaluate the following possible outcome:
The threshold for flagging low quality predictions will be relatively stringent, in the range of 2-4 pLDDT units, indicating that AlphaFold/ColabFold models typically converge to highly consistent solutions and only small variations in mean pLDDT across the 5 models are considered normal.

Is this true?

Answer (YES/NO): YES